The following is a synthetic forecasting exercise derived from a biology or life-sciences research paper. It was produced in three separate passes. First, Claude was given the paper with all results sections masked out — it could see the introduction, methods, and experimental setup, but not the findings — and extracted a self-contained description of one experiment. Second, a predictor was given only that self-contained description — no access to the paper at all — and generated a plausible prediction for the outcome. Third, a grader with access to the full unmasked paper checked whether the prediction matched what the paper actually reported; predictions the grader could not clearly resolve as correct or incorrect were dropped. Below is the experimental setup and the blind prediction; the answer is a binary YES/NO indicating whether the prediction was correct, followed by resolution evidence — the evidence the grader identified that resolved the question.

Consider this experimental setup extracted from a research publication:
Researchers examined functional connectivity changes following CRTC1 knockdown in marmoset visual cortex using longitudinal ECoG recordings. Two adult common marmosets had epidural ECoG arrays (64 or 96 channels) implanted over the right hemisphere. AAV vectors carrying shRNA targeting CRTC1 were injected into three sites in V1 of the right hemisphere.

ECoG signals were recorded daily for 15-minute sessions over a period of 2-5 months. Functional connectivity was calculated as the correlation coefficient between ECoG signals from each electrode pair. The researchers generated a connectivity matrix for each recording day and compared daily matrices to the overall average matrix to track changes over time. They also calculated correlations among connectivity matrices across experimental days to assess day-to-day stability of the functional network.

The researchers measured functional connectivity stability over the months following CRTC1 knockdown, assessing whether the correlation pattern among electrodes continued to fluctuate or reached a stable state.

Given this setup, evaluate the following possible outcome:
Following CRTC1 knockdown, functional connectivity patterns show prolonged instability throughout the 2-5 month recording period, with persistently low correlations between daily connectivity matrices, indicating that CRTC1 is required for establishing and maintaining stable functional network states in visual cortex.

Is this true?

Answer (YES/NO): NO